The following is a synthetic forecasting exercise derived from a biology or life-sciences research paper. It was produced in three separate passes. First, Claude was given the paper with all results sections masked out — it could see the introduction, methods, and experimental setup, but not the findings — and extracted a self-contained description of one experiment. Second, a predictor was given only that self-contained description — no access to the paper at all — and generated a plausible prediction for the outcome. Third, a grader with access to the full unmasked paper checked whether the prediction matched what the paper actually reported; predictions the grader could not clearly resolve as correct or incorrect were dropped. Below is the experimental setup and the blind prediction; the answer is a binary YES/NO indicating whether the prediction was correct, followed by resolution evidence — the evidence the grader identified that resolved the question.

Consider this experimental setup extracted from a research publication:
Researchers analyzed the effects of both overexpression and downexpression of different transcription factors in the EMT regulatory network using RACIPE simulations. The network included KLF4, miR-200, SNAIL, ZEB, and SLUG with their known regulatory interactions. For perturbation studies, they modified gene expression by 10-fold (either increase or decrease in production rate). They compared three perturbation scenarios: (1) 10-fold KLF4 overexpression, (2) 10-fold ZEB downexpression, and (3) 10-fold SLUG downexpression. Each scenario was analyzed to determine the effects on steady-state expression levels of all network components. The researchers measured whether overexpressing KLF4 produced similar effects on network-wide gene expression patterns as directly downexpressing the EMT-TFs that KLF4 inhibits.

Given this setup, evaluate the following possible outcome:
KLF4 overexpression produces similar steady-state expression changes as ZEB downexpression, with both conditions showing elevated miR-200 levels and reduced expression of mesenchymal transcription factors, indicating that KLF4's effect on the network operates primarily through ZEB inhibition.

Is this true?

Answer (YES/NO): NO